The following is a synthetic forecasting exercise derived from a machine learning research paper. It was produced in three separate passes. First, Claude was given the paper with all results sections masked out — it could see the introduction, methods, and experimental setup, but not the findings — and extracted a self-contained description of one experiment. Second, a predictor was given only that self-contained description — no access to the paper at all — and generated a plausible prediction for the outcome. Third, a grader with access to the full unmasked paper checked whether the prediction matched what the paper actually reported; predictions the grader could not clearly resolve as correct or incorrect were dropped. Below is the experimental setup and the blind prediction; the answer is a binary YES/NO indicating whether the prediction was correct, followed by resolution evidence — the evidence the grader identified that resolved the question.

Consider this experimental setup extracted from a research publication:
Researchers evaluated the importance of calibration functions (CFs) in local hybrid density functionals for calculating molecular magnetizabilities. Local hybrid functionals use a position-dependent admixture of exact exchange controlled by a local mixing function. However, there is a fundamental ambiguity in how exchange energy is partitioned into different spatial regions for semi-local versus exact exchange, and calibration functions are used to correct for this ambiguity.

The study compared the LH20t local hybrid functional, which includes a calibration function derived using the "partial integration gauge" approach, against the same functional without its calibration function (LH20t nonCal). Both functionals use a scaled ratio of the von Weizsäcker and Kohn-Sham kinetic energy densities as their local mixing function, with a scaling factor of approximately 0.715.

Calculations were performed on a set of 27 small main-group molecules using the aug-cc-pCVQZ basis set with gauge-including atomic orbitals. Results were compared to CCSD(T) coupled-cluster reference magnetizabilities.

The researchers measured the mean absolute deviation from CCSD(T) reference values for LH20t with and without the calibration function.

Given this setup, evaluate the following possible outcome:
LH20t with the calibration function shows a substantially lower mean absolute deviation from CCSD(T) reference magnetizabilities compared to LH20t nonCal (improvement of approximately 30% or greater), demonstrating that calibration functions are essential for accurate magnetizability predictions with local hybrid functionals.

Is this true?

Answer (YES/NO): NO